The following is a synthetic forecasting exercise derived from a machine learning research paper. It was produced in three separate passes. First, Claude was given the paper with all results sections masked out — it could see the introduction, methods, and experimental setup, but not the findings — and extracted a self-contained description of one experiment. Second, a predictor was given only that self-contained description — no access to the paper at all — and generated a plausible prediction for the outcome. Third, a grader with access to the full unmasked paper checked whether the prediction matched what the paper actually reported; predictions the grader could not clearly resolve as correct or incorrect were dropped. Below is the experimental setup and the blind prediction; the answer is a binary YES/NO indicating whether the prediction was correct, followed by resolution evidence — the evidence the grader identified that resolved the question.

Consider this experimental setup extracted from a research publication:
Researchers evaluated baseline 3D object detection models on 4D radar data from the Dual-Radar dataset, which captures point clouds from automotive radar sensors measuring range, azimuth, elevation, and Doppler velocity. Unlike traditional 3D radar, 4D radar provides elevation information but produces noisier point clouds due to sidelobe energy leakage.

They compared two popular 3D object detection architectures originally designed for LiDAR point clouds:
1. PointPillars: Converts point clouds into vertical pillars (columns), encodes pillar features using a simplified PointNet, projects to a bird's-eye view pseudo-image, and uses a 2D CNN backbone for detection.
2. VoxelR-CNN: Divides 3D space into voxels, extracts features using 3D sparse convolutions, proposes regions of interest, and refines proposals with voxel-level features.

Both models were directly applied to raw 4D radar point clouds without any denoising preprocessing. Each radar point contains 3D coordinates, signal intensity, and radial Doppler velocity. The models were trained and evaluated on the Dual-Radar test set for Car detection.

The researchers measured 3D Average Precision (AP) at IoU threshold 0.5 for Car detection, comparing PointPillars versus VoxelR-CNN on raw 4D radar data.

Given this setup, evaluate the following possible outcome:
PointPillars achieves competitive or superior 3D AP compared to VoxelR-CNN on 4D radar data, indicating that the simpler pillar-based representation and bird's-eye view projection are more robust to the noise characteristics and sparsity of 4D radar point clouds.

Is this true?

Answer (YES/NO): NO